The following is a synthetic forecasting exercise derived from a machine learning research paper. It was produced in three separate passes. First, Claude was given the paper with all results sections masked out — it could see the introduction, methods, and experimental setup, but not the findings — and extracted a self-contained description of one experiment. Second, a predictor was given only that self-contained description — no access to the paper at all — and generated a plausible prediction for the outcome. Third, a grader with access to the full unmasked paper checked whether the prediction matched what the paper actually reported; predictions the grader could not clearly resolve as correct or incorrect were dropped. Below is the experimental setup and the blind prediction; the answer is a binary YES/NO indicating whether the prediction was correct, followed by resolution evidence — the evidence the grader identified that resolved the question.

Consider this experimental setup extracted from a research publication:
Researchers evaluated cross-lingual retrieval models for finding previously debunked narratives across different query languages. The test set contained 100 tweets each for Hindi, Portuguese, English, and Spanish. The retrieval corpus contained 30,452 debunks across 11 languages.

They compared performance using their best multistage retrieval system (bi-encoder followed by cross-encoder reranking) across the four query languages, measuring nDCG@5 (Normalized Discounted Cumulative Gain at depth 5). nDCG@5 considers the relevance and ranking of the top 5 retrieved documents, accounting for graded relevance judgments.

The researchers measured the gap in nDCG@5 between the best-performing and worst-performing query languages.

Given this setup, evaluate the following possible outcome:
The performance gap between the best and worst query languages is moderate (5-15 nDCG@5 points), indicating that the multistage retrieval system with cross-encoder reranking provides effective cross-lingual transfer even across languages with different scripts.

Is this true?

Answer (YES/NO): NO